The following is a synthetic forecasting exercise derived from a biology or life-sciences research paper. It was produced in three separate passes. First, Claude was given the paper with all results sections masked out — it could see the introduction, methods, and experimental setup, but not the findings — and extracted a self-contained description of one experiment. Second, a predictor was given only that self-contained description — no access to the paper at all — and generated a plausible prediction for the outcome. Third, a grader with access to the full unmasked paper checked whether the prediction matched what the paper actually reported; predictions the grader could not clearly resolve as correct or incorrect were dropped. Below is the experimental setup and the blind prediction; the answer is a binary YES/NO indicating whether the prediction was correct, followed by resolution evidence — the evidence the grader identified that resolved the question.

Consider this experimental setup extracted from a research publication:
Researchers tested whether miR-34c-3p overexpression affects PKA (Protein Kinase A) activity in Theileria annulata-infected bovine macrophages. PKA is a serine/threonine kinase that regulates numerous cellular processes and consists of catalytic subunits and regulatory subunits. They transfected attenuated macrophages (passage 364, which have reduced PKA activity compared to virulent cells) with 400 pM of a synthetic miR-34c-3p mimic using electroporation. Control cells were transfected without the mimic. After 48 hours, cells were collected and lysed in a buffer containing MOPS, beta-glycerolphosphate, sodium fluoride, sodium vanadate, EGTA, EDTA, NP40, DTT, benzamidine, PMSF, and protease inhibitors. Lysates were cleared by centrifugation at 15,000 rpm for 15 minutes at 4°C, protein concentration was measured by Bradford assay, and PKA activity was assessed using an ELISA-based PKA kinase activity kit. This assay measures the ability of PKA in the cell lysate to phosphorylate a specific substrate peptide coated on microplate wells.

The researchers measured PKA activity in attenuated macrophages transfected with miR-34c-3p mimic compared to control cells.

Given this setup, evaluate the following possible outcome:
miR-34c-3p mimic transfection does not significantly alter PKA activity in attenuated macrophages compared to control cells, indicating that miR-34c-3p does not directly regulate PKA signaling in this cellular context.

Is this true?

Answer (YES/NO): NO